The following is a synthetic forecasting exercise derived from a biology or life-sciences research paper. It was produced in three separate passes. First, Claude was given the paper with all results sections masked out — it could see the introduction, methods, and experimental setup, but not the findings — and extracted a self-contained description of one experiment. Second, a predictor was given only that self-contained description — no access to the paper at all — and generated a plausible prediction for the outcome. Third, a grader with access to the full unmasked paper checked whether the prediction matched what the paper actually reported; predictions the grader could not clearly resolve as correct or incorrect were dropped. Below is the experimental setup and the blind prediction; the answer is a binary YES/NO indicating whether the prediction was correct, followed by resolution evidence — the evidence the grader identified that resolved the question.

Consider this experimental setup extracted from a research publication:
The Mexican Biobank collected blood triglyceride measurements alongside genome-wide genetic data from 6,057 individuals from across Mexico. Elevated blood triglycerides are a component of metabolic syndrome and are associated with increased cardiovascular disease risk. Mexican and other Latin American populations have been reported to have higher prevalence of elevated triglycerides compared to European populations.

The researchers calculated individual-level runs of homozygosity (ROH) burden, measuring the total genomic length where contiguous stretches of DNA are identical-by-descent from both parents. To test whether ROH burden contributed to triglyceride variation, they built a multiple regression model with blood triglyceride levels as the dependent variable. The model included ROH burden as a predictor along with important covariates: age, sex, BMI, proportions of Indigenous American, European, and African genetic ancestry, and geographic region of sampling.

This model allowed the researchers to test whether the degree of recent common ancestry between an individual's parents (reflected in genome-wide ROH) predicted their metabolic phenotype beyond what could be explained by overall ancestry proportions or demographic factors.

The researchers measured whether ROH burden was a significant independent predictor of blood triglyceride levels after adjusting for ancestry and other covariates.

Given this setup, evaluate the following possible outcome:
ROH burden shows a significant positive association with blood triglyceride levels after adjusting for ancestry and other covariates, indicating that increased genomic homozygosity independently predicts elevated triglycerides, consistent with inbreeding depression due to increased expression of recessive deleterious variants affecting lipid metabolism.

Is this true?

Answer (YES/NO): NO